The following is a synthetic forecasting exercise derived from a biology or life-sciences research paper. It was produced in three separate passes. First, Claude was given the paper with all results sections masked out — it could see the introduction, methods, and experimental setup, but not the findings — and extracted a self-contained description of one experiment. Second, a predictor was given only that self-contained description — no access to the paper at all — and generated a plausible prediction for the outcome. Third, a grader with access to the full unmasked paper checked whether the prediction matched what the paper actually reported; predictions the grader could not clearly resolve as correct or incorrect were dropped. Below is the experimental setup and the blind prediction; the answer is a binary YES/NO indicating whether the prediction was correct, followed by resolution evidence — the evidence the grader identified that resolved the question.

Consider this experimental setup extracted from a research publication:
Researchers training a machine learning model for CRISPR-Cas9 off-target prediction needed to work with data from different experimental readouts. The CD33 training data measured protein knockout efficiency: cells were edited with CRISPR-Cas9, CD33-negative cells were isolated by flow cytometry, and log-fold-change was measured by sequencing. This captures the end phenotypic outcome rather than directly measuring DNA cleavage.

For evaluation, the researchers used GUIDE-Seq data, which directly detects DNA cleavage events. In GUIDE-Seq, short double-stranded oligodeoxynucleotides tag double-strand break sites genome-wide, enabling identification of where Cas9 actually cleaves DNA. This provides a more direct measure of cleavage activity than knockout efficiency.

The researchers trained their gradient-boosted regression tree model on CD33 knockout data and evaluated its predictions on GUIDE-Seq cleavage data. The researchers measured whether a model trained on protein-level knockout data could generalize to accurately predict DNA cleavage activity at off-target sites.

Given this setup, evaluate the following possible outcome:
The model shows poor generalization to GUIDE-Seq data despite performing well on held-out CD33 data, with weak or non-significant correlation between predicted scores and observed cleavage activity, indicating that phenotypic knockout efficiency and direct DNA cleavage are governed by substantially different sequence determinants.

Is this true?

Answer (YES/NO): NO